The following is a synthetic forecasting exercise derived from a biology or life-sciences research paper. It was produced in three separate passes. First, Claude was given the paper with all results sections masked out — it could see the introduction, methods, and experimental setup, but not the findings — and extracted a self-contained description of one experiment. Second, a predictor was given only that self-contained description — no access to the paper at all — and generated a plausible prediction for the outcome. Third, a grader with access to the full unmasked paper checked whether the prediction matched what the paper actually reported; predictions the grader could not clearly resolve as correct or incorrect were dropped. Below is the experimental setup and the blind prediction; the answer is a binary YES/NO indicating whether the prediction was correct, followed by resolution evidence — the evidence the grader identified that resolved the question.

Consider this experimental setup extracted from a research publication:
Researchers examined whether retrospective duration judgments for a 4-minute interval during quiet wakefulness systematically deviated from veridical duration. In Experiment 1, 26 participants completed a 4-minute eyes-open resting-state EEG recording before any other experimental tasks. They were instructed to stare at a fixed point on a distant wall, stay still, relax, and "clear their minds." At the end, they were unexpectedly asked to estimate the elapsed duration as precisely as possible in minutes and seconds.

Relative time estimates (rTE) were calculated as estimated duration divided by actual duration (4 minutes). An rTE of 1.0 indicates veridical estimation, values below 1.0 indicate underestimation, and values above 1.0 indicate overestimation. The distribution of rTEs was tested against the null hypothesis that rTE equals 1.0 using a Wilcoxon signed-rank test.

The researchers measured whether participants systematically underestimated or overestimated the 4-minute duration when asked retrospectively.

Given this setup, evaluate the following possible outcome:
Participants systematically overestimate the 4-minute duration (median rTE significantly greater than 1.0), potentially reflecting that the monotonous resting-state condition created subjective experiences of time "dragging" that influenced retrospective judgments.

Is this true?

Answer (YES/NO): NO